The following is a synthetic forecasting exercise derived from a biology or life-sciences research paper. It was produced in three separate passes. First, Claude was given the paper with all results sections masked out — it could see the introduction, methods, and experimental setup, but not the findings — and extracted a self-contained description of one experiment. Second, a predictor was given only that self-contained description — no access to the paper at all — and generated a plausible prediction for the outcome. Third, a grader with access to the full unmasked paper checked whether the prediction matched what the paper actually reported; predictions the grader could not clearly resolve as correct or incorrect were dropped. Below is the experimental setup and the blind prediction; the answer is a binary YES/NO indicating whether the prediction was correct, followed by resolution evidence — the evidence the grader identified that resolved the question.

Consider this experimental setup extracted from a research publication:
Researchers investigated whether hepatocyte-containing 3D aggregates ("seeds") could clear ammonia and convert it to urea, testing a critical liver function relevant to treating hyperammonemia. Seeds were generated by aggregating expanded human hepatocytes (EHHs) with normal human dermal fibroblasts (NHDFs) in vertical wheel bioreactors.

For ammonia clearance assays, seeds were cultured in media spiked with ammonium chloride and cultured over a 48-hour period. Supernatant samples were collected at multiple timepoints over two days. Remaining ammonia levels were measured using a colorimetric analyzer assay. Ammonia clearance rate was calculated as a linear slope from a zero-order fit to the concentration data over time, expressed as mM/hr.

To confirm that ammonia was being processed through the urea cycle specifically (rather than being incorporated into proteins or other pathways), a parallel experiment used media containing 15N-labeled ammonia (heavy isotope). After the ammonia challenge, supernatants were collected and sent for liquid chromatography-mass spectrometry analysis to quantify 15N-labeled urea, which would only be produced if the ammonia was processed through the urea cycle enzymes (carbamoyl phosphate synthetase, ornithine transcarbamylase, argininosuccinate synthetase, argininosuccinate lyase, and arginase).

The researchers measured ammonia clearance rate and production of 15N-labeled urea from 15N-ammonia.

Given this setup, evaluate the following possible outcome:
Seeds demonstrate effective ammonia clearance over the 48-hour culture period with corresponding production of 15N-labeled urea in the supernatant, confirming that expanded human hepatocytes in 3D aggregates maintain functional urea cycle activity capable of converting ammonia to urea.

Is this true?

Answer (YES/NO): YES